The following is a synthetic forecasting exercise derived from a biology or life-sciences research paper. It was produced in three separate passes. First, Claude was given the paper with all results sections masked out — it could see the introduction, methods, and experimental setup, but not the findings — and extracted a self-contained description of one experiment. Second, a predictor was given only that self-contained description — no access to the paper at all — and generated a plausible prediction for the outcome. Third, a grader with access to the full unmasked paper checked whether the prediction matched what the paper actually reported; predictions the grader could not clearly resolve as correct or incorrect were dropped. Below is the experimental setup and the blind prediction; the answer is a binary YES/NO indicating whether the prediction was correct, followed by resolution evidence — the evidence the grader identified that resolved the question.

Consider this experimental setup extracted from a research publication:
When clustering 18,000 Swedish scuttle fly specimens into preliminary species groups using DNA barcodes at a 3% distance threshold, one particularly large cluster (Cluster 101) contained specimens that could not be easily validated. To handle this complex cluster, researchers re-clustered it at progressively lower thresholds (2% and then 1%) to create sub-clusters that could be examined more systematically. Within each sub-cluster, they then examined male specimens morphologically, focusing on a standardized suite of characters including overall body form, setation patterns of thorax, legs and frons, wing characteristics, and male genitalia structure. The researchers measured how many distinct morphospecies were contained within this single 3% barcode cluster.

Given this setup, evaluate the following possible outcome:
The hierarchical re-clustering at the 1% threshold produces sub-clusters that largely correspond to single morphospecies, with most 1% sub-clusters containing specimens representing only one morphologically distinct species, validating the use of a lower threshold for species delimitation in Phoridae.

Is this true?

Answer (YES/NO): NO